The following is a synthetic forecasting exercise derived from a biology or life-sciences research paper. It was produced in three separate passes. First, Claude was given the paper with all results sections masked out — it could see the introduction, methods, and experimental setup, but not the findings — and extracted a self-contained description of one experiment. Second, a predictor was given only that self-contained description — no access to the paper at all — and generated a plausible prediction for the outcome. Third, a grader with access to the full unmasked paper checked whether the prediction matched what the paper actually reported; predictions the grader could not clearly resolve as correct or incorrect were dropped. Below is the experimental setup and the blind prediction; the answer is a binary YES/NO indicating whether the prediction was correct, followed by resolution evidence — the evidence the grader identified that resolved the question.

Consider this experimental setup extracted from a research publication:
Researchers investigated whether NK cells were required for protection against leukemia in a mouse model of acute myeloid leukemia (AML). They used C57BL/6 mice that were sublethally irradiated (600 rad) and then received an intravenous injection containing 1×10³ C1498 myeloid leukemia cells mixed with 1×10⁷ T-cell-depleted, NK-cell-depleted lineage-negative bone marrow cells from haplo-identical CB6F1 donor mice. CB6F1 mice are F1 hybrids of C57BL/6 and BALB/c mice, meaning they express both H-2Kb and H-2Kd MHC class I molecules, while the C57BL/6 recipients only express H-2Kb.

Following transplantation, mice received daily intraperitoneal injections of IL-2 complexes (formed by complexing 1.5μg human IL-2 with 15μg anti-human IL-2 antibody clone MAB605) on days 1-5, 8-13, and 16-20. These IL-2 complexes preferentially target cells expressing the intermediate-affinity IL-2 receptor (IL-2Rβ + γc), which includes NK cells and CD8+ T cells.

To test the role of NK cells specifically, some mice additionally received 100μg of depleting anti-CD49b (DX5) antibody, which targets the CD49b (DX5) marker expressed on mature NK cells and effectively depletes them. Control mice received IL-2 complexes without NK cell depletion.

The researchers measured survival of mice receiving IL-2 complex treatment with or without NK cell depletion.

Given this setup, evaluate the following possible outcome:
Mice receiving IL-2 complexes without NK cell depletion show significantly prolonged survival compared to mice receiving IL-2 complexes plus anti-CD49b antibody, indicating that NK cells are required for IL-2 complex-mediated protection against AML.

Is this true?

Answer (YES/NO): YES